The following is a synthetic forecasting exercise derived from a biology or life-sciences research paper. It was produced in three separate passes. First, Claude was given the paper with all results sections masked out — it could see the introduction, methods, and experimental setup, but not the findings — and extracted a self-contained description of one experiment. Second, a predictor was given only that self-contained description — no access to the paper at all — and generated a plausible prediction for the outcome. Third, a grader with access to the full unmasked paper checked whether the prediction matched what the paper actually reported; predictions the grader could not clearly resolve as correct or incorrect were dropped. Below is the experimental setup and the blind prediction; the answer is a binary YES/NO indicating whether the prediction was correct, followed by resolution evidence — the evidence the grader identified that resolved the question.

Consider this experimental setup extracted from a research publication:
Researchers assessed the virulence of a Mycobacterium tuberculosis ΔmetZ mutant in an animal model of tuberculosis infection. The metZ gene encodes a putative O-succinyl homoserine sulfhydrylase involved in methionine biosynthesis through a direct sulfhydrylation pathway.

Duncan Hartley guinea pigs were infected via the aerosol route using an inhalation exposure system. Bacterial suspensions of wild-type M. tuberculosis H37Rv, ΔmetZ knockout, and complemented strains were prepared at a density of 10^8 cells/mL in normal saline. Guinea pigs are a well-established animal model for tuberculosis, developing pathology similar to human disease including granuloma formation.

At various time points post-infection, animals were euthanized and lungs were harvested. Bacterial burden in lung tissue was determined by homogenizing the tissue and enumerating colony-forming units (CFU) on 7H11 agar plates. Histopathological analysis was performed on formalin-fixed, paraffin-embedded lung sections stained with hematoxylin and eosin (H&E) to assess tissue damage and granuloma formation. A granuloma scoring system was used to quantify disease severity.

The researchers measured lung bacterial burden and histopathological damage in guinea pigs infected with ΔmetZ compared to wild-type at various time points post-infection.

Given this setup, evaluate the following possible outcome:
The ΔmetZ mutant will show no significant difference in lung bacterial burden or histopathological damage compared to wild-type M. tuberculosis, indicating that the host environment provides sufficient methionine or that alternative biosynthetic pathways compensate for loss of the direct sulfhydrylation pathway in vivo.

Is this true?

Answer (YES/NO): NO